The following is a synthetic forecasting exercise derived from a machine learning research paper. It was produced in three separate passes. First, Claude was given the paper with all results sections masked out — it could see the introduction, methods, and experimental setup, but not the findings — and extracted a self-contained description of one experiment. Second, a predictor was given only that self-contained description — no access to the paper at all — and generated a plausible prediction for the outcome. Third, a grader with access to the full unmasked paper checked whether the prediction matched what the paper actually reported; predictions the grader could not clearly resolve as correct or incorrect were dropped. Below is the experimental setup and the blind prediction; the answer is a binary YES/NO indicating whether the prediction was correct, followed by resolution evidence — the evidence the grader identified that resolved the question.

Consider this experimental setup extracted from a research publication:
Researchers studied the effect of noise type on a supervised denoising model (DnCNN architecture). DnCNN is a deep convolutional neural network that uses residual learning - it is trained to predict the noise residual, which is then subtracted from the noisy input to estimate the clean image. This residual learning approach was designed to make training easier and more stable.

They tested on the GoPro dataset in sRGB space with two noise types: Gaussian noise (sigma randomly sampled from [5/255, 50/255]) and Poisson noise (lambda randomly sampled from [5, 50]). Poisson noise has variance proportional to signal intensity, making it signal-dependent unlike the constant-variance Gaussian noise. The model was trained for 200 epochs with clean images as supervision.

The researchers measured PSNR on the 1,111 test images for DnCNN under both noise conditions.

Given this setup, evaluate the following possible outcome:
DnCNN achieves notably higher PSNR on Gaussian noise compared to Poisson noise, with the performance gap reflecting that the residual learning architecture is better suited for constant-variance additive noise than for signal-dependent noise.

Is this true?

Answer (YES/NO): NO